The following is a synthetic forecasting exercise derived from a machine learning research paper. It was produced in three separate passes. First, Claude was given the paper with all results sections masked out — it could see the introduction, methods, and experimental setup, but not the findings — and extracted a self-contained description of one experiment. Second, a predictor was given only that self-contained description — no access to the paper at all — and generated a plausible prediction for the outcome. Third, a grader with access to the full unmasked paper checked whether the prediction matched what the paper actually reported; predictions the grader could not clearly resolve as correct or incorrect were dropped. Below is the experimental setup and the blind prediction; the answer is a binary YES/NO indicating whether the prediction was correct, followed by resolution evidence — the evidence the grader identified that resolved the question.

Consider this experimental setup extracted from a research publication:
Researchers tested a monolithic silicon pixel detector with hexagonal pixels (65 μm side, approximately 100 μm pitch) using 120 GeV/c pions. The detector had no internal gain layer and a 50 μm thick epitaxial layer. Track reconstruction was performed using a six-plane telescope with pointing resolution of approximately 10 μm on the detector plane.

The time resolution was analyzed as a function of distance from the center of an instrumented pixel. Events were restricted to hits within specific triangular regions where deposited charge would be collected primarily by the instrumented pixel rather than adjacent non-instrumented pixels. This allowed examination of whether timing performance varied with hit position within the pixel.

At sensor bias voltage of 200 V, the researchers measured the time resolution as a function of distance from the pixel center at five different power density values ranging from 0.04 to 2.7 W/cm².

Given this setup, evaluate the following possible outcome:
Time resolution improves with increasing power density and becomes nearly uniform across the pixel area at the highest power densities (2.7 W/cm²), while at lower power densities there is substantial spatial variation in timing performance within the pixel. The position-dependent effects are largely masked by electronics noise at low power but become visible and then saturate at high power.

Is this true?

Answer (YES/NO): NO